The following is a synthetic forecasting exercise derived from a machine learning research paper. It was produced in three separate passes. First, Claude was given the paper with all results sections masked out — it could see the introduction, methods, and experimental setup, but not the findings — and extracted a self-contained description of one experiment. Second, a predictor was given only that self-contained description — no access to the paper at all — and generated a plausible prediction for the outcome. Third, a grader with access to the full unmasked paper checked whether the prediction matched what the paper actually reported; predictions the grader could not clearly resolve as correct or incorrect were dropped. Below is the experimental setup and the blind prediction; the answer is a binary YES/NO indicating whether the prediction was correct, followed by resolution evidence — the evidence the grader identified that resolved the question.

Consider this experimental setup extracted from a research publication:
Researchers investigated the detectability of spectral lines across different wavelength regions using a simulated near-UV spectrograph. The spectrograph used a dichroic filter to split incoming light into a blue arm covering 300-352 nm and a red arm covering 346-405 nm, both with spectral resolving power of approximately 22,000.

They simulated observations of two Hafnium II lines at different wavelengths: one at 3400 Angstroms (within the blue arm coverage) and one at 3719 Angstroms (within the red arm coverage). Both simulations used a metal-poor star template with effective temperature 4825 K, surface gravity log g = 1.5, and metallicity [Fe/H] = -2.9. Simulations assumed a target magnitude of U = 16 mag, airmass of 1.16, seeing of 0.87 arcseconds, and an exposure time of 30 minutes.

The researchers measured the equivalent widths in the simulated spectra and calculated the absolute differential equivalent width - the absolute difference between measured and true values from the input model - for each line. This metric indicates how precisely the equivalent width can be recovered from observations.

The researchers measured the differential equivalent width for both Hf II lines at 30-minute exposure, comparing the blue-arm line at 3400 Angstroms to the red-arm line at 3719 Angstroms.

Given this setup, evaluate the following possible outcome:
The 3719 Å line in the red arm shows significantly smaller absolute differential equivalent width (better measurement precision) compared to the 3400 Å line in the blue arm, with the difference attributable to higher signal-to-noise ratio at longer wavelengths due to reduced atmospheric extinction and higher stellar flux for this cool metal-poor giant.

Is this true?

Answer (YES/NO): NO